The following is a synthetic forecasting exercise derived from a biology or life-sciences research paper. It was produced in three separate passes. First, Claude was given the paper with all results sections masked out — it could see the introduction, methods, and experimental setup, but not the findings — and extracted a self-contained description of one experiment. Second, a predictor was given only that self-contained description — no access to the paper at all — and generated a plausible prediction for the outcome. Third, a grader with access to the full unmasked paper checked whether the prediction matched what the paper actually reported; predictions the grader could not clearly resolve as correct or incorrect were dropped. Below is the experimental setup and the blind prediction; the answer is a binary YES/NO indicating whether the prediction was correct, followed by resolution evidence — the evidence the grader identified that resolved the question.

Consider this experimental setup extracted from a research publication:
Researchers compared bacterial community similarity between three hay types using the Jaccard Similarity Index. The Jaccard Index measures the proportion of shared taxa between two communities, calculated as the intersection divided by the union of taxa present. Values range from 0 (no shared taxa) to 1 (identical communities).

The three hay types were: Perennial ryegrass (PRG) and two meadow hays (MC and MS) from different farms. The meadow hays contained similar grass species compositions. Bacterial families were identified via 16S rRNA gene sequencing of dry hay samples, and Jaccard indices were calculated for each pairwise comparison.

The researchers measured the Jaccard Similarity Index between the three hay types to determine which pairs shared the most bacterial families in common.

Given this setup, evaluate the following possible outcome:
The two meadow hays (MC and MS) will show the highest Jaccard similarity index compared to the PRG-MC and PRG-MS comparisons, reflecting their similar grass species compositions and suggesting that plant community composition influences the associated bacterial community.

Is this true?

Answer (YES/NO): NO